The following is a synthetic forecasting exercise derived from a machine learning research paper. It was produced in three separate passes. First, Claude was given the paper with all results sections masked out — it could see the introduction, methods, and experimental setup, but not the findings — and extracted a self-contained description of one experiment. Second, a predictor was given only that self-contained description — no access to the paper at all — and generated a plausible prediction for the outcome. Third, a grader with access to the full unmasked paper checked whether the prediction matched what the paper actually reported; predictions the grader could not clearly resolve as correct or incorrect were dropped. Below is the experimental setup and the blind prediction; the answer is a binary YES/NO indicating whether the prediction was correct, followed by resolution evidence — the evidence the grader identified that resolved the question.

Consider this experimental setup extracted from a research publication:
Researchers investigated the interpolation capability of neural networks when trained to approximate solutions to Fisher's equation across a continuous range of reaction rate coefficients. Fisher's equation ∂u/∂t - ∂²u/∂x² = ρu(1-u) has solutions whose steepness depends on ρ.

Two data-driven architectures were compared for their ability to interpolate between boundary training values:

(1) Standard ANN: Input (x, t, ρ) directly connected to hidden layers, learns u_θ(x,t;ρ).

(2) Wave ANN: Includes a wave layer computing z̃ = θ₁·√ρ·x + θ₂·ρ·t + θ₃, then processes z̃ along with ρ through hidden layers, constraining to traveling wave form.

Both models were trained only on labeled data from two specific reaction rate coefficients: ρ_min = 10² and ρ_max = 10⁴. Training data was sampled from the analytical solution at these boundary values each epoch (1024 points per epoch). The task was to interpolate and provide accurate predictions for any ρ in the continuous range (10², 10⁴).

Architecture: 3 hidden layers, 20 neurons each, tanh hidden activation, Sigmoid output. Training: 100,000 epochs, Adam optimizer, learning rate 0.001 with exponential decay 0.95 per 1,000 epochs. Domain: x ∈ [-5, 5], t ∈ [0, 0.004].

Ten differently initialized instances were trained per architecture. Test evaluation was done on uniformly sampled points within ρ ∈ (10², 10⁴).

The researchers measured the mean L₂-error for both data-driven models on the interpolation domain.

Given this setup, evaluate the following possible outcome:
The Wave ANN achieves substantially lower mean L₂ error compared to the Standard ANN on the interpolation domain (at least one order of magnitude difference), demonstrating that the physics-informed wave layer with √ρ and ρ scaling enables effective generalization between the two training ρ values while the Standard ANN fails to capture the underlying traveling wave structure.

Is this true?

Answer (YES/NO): YES